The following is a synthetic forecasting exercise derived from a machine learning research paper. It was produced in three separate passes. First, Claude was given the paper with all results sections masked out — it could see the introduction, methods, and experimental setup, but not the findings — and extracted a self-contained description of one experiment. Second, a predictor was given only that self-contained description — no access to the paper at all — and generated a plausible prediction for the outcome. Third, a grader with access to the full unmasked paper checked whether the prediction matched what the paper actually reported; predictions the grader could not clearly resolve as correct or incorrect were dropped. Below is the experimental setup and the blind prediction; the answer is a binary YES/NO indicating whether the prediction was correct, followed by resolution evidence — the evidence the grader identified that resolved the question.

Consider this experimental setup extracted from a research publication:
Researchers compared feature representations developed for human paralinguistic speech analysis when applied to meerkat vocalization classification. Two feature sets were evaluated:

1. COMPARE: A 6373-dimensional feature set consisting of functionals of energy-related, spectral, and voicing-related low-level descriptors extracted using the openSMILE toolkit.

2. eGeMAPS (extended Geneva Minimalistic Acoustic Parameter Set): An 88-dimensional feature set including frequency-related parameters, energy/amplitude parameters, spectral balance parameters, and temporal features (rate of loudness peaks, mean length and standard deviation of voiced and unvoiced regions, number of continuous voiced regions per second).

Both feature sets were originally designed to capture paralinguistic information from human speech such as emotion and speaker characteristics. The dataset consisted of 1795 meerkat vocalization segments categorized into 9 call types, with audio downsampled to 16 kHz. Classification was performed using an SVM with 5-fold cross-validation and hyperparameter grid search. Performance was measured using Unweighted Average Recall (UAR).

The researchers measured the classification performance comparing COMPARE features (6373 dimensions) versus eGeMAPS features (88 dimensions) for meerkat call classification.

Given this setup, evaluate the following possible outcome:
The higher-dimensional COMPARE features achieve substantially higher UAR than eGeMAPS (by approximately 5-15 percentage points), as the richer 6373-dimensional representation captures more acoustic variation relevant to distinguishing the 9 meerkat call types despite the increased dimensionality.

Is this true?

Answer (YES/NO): NO